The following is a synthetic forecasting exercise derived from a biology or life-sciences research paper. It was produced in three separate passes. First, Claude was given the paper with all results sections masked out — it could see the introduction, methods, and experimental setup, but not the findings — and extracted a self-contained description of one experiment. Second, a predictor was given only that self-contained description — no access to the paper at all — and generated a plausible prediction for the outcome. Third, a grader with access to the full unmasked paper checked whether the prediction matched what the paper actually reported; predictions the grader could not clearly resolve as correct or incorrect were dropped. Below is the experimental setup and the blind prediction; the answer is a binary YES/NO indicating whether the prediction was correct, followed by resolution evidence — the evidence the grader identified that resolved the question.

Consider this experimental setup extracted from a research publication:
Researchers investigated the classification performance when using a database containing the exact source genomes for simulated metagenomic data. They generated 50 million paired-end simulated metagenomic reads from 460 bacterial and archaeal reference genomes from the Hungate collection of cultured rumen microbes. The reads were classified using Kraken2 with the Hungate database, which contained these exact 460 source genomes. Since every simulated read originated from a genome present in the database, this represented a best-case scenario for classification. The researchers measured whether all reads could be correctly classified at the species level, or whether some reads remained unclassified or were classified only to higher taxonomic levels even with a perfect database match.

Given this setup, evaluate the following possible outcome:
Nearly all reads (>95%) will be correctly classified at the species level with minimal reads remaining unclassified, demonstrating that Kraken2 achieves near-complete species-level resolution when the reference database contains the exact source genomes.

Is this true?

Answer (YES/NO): NO